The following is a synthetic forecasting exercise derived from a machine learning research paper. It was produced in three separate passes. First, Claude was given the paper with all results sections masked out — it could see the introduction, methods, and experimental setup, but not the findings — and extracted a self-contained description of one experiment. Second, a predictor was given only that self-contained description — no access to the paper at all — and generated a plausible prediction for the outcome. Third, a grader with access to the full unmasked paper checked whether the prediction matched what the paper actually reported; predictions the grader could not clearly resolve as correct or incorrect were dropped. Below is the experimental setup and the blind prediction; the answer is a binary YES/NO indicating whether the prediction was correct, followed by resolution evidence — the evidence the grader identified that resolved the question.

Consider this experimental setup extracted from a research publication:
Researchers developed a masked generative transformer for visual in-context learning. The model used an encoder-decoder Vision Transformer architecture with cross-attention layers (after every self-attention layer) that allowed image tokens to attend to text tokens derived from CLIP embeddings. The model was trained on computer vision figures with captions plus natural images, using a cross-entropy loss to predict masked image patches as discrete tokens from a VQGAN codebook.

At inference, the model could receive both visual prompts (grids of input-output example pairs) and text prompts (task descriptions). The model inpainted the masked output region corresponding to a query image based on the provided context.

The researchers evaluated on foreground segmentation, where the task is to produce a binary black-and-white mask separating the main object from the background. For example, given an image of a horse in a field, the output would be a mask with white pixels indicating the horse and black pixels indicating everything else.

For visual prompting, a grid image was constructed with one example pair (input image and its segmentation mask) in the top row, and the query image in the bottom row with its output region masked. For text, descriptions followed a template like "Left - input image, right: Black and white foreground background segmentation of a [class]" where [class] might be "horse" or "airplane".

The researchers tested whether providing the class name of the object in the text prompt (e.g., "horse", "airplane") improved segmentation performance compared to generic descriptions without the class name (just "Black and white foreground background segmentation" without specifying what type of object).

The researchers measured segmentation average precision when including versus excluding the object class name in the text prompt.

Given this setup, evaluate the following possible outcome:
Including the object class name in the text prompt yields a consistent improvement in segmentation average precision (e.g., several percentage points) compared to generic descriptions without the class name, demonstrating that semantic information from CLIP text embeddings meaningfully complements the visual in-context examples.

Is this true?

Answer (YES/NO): YES